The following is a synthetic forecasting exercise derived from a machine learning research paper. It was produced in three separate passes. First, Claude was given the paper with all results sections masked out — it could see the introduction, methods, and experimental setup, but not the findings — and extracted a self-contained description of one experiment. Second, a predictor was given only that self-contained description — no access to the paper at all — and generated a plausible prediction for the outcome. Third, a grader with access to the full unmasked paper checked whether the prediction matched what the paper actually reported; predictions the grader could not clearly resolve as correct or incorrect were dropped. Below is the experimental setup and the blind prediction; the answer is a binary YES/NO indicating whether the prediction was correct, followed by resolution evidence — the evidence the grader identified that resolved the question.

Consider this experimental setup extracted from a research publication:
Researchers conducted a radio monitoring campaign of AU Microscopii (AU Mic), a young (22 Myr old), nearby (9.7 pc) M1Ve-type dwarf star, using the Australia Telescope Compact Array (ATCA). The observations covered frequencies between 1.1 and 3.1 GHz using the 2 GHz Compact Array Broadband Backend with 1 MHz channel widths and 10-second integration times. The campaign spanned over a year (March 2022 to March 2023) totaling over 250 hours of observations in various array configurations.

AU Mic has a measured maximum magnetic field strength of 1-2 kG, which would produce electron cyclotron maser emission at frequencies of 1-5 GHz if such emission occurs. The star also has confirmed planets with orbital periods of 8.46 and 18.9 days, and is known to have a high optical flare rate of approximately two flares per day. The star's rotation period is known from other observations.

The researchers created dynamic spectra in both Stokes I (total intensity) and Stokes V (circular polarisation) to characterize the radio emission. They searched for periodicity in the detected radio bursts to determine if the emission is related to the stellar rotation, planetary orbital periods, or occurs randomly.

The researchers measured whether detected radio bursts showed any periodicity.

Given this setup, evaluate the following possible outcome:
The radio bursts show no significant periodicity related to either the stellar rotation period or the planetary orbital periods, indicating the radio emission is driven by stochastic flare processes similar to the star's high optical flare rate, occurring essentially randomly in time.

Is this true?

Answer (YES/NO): NO